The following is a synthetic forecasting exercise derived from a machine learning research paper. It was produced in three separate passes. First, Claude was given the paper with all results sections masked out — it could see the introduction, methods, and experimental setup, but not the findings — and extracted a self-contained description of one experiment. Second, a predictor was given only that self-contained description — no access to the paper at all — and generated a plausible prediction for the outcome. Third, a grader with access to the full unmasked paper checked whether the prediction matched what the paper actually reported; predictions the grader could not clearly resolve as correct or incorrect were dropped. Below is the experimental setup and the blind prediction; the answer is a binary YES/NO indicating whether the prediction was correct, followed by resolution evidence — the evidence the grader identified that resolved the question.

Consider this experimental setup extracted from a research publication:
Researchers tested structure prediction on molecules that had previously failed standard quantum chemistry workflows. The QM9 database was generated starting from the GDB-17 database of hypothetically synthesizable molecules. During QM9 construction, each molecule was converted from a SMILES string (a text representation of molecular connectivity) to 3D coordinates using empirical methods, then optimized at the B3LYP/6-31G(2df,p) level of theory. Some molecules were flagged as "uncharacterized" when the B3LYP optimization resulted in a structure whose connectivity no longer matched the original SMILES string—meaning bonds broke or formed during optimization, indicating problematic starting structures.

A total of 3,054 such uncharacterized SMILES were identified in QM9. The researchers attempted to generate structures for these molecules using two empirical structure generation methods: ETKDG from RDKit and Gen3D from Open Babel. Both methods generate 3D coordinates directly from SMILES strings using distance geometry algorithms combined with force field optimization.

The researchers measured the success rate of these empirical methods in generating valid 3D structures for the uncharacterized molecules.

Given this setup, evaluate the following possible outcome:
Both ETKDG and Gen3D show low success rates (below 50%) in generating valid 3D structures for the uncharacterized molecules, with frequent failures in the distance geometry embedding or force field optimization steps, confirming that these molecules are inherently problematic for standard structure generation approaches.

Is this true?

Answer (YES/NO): NO